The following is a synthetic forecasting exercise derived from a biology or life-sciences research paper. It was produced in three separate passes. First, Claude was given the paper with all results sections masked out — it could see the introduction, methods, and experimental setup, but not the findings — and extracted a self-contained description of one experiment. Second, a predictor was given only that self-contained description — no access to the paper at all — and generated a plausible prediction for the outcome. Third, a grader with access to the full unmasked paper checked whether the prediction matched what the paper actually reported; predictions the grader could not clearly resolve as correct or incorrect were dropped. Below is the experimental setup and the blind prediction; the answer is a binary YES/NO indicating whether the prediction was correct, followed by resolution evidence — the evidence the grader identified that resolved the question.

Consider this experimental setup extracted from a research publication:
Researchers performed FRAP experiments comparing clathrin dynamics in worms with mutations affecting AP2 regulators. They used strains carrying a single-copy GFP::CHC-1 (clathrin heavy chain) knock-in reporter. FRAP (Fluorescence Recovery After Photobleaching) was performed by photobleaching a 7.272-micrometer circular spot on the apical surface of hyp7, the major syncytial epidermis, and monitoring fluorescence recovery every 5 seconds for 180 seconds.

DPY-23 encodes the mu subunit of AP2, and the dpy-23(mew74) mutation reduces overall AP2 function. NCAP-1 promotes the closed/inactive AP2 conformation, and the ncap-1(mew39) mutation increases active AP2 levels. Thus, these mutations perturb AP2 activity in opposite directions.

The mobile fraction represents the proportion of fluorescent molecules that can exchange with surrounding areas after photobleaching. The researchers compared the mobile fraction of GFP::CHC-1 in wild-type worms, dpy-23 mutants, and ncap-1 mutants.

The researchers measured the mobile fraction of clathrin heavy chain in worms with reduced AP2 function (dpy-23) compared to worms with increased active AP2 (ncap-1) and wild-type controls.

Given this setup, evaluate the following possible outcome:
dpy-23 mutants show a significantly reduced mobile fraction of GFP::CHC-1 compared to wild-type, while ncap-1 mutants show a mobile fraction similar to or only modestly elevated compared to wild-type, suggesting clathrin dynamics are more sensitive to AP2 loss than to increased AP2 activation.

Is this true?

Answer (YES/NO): NO